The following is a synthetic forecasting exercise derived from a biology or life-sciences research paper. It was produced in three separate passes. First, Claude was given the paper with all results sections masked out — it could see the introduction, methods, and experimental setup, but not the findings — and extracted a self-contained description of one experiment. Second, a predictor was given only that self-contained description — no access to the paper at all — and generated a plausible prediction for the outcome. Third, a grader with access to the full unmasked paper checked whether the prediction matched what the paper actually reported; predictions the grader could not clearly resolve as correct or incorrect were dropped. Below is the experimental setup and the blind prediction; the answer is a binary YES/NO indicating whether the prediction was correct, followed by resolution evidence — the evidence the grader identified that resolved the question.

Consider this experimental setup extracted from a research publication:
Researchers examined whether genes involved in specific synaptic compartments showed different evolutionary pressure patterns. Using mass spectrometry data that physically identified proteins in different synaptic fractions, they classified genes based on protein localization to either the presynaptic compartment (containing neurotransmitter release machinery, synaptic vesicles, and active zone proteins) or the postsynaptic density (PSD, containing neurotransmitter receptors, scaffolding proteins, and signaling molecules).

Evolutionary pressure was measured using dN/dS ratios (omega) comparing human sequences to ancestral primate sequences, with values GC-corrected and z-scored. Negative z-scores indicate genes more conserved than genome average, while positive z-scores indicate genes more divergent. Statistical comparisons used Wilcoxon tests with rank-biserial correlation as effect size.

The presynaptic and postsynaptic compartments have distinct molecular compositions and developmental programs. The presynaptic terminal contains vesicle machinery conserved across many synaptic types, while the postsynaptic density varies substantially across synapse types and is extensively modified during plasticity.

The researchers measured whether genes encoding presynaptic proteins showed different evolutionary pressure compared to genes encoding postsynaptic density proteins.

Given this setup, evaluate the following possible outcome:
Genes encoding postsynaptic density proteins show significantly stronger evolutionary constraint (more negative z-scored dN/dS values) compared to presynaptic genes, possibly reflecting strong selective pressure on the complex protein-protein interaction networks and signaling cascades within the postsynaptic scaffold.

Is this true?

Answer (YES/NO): NO